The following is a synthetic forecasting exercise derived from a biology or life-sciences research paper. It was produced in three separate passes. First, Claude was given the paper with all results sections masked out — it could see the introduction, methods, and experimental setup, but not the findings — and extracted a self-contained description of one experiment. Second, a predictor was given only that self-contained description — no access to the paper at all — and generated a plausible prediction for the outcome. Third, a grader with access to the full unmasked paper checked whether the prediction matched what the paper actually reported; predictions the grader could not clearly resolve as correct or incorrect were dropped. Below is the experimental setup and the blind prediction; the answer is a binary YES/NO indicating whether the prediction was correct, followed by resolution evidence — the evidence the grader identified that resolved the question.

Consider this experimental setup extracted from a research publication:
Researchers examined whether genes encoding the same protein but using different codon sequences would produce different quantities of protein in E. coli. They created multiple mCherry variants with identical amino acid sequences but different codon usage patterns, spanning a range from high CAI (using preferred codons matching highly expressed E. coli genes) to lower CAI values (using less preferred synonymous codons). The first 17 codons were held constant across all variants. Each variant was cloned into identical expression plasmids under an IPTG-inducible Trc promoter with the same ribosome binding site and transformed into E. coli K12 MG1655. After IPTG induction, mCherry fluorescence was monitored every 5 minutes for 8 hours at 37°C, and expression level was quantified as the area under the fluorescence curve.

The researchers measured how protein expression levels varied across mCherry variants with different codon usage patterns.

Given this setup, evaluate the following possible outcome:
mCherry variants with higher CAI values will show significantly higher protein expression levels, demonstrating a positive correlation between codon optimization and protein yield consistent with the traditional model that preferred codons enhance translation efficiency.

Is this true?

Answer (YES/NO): NO